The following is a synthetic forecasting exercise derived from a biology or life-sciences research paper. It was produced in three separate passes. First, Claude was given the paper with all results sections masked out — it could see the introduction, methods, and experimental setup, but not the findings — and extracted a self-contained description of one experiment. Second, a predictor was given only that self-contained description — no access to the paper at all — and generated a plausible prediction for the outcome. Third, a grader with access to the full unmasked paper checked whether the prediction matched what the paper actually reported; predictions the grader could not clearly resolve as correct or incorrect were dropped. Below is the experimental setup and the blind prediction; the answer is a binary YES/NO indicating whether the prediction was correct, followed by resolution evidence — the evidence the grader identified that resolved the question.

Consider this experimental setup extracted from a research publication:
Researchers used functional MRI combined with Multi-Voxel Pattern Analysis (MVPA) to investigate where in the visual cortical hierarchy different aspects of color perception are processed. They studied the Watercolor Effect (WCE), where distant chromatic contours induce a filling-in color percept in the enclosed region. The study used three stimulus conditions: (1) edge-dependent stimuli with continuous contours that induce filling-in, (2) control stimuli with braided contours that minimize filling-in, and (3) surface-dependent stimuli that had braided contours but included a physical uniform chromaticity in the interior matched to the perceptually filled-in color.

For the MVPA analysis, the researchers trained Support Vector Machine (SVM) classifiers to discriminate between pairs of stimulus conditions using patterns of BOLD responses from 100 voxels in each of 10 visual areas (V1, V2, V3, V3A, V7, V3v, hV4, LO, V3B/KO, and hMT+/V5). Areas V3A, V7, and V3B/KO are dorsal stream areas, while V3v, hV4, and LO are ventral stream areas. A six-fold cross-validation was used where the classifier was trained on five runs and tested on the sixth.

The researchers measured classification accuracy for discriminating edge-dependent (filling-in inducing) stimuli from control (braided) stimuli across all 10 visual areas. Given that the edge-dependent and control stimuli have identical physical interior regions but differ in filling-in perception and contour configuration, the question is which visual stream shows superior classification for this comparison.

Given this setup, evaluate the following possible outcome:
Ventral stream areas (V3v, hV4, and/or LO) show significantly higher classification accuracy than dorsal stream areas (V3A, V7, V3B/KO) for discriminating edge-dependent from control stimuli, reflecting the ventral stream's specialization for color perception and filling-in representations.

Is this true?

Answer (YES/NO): NO